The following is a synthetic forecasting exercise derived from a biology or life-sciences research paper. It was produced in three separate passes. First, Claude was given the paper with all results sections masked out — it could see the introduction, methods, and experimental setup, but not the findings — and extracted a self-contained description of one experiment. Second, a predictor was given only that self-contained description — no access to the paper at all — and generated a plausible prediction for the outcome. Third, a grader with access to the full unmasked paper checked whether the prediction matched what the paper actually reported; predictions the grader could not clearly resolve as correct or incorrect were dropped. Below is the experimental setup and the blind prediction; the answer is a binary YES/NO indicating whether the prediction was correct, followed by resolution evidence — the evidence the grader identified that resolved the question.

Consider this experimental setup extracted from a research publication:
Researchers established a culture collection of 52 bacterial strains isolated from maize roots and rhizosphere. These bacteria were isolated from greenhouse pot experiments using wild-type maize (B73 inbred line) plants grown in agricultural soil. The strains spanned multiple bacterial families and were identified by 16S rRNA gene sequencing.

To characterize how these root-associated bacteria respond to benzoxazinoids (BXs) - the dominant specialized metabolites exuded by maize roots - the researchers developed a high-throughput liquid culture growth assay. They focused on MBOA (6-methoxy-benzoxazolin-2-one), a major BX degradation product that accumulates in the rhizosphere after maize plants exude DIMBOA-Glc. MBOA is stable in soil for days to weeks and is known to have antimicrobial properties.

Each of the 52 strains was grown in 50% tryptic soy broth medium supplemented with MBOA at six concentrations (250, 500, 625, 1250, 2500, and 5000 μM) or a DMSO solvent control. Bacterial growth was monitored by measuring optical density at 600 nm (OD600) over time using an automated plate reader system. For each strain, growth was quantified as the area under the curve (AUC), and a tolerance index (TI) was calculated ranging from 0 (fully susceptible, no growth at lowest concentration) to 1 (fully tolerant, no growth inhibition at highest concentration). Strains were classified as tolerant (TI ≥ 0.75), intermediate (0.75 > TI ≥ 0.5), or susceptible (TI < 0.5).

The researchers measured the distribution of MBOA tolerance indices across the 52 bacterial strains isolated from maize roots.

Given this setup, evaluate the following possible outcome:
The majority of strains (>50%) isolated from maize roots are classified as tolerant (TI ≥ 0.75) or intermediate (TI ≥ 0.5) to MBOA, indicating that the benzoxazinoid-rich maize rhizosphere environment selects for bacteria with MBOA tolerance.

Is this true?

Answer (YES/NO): YES